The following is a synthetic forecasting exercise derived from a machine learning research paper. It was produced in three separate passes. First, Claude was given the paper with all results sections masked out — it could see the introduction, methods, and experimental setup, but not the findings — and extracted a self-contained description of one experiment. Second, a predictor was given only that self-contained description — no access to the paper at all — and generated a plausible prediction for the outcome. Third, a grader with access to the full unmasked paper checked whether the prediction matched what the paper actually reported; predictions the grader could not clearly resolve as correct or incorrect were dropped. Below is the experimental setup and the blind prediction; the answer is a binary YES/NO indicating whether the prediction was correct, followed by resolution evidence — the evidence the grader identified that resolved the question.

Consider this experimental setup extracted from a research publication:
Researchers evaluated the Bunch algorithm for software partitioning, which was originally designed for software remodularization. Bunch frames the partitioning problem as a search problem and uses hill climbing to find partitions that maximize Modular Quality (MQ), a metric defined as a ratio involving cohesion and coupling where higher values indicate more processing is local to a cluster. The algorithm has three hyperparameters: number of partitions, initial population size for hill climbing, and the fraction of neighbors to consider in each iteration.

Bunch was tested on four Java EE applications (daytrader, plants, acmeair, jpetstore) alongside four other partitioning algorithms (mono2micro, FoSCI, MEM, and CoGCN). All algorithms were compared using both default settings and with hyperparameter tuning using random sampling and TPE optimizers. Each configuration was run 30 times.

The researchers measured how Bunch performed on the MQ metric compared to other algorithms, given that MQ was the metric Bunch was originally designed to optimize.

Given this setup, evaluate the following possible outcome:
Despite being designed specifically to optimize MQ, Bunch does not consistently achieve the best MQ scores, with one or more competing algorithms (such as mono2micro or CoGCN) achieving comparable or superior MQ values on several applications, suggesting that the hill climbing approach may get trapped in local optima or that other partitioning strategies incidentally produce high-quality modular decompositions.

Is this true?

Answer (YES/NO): YES